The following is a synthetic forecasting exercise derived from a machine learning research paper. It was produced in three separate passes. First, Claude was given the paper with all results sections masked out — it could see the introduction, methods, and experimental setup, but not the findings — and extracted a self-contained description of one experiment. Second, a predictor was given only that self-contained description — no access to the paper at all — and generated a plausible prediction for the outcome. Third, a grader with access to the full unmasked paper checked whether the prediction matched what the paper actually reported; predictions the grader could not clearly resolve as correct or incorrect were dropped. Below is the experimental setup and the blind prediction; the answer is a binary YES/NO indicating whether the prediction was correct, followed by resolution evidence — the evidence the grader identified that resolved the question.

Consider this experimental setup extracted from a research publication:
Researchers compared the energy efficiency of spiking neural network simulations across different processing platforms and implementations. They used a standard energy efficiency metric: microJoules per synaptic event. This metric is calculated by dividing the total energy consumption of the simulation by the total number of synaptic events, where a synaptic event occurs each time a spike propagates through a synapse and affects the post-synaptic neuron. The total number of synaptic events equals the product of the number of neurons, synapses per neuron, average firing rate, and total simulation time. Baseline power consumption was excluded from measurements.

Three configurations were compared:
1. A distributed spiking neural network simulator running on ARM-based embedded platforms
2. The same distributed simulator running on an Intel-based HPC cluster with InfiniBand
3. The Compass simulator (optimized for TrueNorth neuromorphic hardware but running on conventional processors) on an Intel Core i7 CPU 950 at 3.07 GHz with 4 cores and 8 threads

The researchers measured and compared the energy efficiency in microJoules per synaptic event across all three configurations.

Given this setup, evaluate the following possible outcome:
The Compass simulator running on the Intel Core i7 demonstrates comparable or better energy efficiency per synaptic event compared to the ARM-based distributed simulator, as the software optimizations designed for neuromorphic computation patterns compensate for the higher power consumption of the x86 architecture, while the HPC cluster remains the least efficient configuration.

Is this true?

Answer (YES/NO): NO